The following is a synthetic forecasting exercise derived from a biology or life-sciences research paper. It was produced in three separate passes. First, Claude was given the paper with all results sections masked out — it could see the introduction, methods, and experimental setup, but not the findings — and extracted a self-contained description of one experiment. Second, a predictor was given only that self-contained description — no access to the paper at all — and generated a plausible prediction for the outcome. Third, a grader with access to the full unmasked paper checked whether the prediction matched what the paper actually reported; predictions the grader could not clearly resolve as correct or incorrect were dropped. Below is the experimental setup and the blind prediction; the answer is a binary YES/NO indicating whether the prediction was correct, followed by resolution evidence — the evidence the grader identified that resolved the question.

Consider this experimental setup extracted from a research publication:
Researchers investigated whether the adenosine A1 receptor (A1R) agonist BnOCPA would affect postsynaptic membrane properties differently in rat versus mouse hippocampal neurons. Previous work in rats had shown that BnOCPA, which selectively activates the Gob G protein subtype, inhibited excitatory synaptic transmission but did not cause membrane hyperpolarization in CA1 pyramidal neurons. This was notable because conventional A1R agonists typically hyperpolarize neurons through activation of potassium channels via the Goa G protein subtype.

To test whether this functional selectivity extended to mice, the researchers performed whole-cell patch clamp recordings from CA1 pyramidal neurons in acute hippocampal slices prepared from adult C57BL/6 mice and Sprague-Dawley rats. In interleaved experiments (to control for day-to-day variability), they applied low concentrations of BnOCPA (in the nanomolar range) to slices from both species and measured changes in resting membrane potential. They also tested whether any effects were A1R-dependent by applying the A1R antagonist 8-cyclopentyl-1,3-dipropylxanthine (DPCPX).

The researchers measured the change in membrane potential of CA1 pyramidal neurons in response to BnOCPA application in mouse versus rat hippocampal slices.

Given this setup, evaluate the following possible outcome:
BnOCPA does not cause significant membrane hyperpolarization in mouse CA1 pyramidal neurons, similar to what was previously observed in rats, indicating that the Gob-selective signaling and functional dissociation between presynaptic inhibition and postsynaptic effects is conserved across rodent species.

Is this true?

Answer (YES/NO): NO